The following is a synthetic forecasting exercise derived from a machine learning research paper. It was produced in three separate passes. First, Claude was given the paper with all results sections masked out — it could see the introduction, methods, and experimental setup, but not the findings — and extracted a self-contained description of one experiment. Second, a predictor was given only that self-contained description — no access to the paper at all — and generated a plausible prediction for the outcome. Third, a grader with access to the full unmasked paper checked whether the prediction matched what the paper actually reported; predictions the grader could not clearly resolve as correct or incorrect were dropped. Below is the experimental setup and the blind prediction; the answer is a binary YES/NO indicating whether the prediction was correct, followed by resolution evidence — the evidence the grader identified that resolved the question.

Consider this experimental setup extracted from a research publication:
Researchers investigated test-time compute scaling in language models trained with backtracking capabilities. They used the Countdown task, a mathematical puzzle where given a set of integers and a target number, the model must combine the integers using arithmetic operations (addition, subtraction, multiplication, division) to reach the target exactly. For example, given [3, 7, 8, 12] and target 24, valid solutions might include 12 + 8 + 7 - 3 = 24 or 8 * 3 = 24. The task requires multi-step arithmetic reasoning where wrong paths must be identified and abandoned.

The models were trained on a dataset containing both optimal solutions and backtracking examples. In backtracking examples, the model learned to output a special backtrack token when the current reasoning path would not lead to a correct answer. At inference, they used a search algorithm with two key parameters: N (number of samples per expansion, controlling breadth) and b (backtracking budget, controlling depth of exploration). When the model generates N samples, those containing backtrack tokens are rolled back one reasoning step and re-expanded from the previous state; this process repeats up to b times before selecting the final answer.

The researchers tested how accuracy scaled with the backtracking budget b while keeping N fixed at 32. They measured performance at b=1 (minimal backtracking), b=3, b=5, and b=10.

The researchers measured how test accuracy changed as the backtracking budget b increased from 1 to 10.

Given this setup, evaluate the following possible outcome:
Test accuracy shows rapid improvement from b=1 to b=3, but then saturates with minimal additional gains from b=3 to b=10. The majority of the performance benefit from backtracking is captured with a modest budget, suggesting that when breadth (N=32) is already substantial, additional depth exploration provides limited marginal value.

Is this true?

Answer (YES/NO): NO